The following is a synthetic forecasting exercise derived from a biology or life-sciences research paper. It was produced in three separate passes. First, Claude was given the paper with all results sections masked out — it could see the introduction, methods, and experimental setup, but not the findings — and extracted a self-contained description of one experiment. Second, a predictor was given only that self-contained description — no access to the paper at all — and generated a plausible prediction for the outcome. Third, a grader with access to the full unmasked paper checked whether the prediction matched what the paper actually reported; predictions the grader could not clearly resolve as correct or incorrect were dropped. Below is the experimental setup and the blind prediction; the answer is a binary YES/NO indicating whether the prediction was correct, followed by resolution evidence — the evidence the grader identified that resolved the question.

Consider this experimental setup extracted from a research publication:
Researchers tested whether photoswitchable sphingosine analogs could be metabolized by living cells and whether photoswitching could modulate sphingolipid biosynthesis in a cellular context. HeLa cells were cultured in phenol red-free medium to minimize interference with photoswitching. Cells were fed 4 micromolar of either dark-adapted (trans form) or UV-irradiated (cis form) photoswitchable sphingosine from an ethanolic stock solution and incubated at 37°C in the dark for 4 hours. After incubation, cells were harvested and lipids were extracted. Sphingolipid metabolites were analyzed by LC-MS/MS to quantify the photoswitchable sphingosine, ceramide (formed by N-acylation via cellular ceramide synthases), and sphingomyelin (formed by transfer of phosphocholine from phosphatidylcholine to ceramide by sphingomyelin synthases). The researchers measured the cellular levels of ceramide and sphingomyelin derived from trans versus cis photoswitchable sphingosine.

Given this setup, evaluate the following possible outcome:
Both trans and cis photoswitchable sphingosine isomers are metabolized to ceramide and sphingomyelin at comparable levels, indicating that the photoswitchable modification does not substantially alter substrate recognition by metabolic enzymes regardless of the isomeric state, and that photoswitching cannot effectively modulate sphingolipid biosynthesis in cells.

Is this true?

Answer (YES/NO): NO